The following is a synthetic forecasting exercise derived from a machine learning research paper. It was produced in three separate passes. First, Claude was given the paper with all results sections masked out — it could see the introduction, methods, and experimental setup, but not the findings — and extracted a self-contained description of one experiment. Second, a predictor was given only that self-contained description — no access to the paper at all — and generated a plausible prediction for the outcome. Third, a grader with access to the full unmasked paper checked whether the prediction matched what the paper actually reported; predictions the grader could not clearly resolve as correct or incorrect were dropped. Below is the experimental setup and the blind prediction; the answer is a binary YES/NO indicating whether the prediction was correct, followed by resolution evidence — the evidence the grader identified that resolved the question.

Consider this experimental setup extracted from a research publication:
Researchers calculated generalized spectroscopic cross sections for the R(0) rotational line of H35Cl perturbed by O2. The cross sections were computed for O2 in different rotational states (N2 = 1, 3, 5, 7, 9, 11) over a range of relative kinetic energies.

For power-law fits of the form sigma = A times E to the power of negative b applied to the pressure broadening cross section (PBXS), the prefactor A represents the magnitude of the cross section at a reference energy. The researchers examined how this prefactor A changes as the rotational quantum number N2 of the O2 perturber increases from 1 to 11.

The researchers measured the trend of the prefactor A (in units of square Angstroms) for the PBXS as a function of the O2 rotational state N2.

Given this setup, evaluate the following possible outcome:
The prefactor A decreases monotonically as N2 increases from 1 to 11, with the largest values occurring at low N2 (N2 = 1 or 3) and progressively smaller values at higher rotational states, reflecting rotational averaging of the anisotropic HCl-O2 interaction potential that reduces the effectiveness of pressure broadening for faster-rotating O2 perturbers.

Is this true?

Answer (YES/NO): YES